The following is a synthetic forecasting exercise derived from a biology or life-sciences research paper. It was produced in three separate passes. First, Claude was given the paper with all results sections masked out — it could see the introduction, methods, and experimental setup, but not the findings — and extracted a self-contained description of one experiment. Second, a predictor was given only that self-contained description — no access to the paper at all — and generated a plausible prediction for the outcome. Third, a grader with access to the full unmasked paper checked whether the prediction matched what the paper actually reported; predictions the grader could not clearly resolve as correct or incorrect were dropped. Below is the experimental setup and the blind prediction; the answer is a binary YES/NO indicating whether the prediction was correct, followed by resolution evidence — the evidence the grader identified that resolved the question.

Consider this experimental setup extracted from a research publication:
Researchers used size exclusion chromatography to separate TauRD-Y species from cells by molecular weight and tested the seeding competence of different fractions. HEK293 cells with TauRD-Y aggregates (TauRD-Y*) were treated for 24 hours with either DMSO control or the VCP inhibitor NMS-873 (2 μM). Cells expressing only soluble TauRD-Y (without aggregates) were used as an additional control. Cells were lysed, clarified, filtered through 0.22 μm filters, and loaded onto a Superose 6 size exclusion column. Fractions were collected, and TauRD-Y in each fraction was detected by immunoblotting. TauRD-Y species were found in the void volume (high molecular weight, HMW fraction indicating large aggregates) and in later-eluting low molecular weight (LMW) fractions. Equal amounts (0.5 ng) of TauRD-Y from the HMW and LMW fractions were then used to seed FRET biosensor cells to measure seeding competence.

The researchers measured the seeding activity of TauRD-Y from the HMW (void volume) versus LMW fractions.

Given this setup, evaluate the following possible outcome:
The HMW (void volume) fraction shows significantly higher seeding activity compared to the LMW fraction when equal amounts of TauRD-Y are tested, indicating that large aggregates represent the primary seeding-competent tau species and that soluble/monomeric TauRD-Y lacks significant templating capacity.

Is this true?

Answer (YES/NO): NO